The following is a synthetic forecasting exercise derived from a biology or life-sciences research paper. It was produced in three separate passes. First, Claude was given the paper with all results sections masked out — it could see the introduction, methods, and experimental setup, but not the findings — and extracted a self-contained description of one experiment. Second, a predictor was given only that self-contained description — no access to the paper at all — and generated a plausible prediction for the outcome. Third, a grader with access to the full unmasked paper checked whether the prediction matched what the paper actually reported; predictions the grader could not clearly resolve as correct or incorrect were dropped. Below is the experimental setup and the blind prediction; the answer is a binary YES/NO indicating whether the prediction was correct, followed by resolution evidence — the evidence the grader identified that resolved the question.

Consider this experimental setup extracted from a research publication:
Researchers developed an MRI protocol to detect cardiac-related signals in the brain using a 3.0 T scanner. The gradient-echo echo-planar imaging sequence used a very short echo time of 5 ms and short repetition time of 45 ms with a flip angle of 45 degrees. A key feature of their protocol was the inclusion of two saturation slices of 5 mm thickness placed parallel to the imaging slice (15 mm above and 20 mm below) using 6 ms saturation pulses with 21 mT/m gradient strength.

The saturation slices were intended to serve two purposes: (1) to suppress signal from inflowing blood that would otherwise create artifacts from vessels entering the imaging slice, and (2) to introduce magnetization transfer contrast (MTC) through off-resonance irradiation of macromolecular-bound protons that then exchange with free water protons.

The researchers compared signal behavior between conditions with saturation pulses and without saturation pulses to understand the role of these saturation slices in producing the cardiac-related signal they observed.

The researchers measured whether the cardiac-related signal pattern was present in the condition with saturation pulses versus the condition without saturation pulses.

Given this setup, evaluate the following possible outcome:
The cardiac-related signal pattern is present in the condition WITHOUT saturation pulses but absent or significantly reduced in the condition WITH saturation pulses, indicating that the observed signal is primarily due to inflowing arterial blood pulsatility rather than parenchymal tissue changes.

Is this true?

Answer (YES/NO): NO